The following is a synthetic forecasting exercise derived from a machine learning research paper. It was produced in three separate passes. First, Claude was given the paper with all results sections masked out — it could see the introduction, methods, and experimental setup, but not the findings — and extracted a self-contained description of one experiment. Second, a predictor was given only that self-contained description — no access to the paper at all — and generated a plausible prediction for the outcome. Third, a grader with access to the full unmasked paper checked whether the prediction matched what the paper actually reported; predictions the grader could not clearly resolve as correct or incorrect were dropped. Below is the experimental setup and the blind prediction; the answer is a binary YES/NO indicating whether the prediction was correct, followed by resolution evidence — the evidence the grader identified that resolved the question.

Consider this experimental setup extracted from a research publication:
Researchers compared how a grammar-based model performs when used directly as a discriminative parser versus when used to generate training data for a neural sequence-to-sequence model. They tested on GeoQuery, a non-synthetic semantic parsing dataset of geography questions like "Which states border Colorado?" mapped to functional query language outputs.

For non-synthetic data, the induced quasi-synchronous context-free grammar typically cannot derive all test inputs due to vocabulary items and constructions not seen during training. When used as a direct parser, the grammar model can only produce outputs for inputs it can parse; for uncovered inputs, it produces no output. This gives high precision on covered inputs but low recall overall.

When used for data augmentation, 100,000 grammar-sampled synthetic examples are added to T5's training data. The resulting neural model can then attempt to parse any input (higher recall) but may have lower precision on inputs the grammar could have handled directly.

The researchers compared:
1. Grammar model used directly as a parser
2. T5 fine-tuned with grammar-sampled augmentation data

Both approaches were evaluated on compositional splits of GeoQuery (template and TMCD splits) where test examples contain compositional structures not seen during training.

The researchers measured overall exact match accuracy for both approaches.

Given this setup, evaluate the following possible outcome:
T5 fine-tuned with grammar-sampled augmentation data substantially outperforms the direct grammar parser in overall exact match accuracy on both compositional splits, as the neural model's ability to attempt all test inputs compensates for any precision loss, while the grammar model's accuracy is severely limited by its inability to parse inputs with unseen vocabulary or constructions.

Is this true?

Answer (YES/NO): YES